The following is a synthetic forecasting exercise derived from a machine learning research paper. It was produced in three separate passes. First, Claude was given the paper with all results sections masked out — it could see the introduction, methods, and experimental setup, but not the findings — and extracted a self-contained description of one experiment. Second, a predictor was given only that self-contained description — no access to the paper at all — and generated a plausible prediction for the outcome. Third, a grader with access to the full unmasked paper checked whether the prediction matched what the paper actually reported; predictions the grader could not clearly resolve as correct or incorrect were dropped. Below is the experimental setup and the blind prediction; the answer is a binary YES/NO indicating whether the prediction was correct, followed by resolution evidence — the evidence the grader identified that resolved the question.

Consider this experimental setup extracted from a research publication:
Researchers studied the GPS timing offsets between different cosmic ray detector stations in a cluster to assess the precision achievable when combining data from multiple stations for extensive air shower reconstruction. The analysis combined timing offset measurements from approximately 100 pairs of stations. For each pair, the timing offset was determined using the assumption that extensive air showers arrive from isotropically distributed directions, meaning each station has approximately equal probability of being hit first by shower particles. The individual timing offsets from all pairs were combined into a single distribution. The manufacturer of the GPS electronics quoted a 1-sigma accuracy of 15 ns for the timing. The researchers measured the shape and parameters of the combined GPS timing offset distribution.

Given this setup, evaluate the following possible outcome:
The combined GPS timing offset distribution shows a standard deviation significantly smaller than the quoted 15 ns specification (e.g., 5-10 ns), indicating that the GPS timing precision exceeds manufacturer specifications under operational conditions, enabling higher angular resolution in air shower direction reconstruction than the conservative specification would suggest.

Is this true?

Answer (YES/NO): NO